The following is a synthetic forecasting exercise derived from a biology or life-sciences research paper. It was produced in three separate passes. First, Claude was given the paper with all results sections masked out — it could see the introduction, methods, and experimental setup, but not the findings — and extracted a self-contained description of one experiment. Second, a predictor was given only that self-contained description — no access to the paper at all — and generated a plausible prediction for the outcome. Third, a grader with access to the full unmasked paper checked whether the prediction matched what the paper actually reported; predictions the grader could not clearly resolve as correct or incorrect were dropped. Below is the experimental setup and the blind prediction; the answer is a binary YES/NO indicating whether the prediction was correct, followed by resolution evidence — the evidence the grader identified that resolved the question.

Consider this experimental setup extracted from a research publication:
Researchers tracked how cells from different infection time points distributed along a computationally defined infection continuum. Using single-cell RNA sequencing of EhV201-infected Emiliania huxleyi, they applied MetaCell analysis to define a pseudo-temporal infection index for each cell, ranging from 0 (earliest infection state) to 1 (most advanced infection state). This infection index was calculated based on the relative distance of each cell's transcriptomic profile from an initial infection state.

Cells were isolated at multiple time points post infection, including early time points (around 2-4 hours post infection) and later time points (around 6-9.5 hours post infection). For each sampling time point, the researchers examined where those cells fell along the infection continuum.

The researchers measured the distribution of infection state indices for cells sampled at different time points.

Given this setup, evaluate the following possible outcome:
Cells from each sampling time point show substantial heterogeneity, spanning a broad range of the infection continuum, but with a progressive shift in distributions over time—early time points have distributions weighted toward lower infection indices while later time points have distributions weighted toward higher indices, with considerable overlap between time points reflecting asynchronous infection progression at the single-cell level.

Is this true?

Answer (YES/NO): YES